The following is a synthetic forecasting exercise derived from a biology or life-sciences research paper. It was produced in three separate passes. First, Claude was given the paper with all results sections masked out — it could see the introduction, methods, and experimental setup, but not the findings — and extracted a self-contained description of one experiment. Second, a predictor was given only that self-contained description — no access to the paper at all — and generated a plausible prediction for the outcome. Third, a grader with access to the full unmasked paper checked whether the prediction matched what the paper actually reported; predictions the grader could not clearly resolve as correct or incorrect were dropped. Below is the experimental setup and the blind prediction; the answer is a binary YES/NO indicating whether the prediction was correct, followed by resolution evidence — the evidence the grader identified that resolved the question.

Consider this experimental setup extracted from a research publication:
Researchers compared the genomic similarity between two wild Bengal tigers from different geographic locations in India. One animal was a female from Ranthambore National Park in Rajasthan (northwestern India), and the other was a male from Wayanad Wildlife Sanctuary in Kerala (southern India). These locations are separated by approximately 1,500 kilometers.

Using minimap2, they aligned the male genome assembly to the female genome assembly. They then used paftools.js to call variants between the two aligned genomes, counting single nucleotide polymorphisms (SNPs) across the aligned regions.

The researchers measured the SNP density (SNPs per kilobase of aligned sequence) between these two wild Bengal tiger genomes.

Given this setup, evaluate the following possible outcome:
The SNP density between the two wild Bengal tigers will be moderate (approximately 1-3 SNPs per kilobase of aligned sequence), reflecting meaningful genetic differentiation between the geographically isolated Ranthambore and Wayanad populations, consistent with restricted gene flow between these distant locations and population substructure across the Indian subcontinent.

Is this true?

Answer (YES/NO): YES